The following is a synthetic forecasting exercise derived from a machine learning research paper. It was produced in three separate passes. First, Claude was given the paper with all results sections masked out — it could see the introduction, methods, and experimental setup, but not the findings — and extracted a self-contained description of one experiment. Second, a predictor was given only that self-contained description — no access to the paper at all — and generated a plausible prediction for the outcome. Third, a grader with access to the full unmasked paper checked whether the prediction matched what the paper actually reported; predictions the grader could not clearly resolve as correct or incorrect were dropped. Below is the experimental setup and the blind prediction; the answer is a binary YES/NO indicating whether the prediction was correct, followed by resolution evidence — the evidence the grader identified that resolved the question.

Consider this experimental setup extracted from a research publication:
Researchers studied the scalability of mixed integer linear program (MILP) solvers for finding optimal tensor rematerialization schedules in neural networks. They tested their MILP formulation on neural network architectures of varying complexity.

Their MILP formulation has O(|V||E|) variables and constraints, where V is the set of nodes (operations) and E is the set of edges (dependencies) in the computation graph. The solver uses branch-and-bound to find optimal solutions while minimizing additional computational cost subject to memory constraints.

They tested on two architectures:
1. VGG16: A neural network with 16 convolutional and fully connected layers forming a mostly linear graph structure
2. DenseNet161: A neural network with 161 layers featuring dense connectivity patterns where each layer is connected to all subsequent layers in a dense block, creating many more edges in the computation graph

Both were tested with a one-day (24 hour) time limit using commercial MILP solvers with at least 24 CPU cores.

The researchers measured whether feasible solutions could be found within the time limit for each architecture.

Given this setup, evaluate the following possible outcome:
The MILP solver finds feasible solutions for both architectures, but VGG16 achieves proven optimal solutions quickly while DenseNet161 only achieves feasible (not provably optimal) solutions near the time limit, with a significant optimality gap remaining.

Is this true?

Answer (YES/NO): NO